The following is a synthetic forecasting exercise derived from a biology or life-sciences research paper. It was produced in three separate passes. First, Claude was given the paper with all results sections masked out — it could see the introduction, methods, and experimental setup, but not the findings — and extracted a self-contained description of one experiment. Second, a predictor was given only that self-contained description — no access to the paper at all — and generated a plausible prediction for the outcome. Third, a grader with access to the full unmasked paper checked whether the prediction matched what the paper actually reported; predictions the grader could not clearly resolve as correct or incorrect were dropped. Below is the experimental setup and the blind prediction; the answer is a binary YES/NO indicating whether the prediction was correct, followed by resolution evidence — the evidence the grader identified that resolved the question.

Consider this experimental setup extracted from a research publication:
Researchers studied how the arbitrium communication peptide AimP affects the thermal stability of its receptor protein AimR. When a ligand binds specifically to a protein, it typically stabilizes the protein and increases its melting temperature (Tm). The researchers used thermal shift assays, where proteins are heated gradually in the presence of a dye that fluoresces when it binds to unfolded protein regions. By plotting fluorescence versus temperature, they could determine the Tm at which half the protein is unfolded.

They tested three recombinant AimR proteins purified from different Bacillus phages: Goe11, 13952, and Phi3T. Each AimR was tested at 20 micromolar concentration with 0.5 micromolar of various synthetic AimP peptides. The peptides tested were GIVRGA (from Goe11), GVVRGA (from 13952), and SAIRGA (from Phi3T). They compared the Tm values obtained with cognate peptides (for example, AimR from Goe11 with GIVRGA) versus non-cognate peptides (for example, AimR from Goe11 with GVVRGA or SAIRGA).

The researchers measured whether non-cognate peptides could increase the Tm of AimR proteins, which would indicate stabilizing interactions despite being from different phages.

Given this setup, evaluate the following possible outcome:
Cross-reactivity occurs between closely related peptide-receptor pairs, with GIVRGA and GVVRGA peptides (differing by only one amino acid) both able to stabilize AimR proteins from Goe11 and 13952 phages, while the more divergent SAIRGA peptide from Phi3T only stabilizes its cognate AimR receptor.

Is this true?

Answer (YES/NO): YES